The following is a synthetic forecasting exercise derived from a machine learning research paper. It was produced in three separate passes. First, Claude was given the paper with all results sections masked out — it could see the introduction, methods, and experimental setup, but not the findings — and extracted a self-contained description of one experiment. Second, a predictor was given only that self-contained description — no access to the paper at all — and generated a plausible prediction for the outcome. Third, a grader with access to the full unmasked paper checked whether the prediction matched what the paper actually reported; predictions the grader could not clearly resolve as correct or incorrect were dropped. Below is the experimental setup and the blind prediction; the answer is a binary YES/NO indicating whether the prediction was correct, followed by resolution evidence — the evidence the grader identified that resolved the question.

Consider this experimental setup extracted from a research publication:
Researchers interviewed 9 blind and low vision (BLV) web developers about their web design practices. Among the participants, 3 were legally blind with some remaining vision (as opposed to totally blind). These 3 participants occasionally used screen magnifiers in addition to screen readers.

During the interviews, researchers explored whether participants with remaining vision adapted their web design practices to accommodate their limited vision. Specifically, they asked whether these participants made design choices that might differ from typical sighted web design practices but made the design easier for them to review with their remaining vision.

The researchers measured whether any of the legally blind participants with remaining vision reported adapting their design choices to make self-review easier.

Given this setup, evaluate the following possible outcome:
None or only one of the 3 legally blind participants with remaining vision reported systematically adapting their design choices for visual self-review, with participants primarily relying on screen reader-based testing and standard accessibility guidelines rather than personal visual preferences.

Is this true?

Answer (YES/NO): NO